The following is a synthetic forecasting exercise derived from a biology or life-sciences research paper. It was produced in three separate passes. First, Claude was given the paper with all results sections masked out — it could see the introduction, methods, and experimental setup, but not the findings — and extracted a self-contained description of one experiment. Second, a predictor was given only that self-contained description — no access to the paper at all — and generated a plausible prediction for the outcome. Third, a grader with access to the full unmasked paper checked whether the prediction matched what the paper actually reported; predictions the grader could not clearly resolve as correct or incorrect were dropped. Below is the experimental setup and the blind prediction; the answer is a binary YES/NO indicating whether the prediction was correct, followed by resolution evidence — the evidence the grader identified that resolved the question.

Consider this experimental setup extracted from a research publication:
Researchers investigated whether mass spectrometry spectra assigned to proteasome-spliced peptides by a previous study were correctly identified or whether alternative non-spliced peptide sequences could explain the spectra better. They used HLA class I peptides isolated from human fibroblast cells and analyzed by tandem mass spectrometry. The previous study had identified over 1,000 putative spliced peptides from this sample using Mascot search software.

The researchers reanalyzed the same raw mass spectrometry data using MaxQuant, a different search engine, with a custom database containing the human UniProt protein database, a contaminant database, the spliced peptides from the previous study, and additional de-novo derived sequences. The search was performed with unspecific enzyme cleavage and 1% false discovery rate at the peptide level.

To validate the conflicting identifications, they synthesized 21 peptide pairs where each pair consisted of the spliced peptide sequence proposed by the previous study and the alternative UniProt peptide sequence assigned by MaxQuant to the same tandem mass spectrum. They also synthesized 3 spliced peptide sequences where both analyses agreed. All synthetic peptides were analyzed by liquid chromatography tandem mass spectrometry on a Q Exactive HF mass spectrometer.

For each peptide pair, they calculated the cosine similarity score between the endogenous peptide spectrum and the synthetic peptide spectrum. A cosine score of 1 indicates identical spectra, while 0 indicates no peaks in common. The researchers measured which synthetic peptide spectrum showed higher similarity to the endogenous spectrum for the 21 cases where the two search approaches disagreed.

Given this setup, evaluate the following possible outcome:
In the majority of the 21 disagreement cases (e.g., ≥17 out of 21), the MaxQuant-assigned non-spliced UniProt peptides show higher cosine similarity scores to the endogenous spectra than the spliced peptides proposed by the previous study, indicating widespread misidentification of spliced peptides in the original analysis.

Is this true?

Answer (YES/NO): YES